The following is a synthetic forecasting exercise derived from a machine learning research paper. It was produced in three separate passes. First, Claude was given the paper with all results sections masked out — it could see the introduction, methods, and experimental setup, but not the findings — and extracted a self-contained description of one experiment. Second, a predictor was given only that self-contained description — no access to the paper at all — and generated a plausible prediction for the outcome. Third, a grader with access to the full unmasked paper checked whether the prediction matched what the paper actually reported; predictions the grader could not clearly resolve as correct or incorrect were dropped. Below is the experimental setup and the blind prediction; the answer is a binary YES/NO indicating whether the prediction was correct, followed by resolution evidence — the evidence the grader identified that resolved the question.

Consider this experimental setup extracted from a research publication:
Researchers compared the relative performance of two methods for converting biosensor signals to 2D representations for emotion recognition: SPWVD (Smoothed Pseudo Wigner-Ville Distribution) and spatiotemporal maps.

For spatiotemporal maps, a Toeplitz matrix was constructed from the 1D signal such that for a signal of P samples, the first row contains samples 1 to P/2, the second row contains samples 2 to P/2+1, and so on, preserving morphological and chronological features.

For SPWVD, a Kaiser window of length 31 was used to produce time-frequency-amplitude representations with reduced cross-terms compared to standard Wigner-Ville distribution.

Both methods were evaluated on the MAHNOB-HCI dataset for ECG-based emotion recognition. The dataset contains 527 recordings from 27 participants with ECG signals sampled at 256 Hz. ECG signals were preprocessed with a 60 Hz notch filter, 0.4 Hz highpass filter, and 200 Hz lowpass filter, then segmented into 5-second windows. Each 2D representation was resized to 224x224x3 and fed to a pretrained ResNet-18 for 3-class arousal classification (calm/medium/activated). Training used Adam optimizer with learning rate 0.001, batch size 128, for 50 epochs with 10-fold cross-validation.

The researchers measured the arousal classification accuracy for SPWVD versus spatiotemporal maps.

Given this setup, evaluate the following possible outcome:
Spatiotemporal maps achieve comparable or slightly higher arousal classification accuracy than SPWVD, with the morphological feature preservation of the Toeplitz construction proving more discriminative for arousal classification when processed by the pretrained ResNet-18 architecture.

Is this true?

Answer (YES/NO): NO